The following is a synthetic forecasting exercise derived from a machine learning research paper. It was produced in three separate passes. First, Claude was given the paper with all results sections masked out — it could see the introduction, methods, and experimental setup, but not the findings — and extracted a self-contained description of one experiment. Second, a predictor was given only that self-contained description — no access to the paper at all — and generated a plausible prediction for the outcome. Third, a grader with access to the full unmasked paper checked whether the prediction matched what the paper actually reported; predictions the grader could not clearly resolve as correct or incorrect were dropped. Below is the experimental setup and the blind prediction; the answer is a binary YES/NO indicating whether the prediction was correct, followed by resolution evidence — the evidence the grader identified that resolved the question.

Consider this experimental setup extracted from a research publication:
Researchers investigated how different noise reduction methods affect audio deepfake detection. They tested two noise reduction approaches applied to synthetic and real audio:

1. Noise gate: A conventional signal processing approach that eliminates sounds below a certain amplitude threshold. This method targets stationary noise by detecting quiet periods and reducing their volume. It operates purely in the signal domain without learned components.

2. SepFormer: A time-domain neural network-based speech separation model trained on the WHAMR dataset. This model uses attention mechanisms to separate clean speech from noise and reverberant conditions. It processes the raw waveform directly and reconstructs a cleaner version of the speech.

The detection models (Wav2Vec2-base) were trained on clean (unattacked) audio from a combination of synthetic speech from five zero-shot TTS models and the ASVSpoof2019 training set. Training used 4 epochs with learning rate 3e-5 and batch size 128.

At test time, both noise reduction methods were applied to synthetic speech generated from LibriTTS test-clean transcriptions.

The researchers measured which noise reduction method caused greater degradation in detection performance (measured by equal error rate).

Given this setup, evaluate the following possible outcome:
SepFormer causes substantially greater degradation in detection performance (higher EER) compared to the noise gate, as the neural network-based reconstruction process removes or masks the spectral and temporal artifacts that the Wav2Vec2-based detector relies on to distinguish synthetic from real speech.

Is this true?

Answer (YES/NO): NO